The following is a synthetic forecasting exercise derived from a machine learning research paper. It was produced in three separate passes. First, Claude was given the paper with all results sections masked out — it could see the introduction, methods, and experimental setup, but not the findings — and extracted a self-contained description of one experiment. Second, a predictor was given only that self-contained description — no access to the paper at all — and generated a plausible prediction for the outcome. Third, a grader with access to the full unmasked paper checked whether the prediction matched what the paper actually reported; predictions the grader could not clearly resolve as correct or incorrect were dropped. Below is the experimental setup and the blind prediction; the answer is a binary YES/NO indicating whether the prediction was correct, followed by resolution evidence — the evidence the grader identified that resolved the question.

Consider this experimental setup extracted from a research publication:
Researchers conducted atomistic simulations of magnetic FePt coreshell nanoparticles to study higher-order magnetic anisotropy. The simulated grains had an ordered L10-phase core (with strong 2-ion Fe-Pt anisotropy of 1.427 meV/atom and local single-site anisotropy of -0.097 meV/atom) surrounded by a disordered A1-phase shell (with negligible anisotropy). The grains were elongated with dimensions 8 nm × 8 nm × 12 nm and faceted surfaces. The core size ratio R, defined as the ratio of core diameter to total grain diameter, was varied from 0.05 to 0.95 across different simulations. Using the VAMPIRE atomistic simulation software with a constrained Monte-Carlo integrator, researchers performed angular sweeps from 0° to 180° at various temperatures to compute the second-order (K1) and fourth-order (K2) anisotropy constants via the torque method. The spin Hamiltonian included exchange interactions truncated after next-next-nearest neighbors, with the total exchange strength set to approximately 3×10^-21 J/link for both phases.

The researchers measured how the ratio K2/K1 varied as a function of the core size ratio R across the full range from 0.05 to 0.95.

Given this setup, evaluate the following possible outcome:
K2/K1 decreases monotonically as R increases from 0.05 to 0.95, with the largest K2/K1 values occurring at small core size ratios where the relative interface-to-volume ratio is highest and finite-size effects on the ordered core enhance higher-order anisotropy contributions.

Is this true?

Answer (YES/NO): NO